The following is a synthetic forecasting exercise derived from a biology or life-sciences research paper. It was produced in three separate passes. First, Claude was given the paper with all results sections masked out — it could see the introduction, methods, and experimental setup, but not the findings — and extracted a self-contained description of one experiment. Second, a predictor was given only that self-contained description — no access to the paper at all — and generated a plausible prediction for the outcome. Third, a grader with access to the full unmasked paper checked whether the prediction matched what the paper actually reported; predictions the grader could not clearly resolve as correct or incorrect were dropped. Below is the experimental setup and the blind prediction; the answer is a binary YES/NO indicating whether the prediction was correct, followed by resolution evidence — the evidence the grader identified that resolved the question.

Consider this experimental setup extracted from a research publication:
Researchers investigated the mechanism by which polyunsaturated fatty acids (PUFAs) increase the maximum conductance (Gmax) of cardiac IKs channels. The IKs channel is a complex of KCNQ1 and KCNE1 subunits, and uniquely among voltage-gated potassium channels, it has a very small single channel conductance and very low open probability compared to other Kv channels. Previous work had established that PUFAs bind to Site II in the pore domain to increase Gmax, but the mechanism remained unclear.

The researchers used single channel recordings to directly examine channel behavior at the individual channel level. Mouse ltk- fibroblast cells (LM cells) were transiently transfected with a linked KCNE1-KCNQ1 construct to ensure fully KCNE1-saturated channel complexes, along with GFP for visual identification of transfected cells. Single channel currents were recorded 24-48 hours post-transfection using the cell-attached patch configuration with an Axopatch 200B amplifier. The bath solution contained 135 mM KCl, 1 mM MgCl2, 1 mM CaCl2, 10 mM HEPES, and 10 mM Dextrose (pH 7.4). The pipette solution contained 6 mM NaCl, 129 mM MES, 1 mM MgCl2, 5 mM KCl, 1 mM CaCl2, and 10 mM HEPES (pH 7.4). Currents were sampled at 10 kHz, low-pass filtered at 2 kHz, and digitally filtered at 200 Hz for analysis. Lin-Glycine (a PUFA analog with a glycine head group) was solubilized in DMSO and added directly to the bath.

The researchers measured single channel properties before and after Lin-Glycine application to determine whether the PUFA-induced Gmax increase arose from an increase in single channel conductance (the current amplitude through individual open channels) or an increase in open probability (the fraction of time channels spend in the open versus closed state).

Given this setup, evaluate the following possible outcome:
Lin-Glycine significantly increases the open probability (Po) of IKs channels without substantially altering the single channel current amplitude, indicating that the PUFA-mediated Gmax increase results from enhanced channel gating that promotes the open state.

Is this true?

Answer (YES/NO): YES